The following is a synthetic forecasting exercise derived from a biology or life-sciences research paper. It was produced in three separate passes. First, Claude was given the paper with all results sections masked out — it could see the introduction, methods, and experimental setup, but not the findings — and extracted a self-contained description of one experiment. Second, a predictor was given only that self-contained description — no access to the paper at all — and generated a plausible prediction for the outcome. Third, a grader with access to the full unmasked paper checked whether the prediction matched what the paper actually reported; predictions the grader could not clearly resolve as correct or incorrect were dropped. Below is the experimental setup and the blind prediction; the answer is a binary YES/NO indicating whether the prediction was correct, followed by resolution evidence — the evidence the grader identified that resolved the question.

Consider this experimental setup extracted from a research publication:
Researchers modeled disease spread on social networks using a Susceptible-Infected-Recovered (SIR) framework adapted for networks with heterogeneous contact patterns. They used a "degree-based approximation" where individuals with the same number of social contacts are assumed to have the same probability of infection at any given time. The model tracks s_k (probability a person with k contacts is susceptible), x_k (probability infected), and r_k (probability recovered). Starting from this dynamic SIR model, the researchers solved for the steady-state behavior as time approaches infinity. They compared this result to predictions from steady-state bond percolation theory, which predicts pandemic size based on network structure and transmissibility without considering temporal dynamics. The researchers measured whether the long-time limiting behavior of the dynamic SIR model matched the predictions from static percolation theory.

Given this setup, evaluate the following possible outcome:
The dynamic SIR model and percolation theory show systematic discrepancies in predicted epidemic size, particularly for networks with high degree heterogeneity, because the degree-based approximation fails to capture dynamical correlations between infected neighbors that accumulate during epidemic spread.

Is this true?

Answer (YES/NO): NO